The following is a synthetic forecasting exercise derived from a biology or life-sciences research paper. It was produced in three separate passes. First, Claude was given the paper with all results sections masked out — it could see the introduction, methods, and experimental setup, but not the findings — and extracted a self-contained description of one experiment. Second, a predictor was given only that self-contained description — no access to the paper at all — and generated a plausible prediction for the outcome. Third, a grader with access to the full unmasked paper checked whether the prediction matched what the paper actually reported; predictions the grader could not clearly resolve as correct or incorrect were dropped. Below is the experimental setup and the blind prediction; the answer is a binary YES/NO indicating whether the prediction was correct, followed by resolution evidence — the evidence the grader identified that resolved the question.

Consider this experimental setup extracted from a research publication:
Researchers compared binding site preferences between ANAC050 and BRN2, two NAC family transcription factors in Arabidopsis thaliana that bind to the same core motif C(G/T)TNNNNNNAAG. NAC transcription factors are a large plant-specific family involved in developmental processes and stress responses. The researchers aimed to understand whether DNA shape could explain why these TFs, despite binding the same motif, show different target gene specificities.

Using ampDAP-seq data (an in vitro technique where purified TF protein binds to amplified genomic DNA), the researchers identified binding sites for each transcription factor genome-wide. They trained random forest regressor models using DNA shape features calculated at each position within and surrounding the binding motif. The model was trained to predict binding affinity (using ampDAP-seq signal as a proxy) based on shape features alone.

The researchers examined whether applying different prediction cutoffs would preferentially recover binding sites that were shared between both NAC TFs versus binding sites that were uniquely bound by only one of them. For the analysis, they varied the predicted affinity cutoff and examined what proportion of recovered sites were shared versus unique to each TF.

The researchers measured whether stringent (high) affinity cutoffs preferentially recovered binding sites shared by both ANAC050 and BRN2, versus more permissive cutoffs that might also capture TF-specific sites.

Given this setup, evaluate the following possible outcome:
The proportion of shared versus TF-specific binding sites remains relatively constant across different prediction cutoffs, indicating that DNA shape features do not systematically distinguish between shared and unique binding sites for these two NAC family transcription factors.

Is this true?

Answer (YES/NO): NO